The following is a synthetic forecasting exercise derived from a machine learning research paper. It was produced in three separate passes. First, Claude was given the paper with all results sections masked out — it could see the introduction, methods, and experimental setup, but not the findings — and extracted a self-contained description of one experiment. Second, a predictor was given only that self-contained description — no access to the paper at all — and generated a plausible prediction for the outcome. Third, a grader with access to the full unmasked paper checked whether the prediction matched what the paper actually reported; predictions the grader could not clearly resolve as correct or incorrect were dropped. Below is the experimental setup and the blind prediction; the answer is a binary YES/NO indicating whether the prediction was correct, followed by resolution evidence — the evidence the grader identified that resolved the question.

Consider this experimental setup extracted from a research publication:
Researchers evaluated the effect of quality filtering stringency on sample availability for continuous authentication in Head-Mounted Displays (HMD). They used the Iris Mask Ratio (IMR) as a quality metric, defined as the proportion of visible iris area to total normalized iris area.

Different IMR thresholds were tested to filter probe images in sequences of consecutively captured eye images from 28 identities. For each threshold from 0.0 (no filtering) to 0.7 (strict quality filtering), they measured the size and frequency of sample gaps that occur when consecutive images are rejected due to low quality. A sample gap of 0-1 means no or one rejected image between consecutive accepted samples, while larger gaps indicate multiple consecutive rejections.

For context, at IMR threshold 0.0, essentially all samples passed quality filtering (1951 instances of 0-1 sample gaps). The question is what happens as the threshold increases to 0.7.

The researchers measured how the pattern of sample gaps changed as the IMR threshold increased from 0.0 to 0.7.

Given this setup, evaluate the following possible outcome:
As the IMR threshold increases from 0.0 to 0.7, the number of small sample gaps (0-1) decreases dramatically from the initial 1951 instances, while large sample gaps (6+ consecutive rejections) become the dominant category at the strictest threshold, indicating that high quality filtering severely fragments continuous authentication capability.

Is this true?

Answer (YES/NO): NO